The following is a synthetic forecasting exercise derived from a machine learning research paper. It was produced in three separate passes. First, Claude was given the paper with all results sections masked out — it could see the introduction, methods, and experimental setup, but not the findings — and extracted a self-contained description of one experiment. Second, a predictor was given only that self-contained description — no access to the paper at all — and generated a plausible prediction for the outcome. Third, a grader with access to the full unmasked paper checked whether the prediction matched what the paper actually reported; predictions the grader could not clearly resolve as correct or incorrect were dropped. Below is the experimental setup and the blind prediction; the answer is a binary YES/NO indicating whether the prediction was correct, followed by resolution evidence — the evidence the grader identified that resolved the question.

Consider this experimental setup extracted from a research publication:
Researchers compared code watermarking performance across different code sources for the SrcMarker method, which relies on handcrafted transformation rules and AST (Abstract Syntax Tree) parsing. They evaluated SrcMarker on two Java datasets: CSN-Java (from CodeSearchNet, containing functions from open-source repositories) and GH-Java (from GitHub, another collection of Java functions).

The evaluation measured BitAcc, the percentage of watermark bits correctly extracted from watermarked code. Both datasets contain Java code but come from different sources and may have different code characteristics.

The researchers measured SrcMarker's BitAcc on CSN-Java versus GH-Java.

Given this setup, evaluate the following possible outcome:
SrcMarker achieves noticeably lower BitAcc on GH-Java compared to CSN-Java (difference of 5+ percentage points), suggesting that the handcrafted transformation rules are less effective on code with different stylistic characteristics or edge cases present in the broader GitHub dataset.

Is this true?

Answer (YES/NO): YES